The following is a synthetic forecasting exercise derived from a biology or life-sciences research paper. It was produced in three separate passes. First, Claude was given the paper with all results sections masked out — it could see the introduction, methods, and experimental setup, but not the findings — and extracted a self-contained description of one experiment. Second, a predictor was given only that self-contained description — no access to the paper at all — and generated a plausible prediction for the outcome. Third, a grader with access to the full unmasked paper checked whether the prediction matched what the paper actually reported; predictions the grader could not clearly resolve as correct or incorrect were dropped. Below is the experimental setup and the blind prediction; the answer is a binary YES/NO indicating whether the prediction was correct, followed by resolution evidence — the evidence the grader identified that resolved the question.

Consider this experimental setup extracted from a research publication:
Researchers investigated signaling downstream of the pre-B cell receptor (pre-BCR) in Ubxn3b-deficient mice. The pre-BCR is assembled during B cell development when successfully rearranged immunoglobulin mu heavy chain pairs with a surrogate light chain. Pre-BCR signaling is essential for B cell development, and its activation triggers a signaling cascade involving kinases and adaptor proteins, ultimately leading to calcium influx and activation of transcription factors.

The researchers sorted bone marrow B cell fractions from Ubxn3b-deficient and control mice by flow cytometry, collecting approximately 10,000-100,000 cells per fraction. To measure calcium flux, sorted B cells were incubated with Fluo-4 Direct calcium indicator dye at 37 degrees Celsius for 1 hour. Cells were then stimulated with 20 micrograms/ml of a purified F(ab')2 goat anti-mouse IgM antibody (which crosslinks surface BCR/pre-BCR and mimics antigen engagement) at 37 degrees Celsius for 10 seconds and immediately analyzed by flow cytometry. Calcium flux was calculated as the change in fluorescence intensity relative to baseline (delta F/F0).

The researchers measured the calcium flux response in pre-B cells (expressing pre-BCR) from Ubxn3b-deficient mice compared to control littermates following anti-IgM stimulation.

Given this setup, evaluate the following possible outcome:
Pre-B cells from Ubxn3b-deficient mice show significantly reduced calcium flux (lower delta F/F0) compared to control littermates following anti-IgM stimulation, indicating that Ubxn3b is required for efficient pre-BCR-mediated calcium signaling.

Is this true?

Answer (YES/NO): YES